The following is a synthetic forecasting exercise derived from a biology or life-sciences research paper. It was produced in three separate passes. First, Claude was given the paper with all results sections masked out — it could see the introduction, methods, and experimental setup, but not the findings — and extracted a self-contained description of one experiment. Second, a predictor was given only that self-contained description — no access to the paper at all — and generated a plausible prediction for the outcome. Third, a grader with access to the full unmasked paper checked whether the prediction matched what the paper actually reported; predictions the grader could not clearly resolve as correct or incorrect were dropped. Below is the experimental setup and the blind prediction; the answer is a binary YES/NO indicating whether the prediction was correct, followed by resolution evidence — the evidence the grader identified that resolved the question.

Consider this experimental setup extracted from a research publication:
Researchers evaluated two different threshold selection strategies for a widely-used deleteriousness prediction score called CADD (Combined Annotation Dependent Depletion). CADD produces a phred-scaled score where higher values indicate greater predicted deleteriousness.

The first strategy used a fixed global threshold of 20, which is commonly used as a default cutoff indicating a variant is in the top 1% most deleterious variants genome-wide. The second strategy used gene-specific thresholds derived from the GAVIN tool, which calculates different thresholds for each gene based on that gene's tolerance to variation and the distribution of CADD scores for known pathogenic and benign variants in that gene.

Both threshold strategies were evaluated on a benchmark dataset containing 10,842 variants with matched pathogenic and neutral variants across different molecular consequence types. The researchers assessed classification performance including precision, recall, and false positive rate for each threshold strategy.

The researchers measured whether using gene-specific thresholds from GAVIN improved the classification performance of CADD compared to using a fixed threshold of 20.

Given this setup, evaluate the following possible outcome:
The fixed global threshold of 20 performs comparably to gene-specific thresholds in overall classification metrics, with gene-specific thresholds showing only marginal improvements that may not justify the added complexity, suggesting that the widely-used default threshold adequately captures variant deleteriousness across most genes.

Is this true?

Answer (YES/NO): NO